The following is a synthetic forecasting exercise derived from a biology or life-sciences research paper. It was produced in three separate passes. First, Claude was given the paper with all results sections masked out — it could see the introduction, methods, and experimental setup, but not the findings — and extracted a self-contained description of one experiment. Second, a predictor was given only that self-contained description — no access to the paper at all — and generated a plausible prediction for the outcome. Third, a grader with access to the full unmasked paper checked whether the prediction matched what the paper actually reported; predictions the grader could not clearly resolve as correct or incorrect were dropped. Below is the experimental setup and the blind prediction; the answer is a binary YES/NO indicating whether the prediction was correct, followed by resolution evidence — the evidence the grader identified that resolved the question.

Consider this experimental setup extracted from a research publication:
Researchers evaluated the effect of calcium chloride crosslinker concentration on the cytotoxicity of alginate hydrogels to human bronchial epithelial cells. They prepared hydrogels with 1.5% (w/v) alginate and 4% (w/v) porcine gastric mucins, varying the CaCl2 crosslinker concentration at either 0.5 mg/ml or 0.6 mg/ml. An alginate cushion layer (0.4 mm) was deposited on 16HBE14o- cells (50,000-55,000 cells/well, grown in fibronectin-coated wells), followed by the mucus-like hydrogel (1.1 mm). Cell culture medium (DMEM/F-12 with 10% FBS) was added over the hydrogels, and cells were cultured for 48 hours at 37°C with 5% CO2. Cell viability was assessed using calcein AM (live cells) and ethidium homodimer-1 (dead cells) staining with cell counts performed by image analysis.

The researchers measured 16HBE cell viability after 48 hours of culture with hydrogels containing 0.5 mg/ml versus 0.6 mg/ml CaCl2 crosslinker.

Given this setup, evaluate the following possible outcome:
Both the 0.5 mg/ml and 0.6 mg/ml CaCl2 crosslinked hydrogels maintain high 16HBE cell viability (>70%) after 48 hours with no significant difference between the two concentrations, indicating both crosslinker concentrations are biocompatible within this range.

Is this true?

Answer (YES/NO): YES